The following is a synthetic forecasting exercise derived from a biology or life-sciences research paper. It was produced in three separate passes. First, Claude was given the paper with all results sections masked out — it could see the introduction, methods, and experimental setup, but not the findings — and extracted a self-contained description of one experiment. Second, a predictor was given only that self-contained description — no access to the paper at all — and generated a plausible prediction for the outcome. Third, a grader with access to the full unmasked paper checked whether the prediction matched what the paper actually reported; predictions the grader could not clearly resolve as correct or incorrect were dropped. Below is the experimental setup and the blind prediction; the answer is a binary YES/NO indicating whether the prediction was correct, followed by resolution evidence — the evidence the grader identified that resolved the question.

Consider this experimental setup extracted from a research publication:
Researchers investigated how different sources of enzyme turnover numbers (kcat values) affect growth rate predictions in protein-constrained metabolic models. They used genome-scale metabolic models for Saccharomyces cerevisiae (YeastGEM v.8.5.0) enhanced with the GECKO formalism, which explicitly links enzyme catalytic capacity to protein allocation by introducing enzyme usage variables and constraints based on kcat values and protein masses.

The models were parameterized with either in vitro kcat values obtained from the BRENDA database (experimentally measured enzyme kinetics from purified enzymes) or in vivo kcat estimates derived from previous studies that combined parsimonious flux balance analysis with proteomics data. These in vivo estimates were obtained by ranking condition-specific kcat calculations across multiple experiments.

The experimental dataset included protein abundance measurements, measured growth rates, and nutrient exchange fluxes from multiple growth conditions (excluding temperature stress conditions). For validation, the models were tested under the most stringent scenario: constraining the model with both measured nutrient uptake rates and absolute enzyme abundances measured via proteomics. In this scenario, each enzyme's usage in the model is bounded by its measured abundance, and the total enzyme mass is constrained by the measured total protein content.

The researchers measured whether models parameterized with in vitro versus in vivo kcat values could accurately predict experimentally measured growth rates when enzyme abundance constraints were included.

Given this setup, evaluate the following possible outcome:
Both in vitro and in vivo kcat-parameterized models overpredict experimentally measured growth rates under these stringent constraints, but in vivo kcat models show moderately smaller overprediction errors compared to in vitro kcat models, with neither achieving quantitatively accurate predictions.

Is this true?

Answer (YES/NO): NO